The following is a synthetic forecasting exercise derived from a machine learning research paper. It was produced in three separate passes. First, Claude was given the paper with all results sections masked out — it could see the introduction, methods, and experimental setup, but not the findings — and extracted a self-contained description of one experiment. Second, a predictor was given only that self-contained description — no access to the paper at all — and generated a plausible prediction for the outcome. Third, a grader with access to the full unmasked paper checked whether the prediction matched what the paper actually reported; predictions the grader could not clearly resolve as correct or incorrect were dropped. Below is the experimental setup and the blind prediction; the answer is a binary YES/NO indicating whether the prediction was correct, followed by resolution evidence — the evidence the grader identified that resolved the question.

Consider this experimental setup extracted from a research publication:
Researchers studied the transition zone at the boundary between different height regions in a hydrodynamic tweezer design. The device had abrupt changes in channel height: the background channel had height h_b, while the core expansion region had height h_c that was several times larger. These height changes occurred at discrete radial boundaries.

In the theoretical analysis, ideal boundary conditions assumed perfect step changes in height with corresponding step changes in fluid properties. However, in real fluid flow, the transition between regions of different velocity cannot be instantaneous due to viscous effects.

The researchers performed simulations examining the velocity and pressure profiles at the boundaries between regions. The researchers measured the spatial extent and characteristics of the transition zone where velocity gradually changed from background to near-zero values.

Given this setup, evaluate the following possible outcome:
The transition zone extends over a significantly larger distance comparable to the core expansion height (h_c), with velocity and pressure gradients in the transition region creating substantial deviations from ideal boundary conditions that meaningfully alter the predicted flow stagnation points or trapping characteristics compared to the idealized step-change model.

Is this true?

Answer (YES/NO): NO